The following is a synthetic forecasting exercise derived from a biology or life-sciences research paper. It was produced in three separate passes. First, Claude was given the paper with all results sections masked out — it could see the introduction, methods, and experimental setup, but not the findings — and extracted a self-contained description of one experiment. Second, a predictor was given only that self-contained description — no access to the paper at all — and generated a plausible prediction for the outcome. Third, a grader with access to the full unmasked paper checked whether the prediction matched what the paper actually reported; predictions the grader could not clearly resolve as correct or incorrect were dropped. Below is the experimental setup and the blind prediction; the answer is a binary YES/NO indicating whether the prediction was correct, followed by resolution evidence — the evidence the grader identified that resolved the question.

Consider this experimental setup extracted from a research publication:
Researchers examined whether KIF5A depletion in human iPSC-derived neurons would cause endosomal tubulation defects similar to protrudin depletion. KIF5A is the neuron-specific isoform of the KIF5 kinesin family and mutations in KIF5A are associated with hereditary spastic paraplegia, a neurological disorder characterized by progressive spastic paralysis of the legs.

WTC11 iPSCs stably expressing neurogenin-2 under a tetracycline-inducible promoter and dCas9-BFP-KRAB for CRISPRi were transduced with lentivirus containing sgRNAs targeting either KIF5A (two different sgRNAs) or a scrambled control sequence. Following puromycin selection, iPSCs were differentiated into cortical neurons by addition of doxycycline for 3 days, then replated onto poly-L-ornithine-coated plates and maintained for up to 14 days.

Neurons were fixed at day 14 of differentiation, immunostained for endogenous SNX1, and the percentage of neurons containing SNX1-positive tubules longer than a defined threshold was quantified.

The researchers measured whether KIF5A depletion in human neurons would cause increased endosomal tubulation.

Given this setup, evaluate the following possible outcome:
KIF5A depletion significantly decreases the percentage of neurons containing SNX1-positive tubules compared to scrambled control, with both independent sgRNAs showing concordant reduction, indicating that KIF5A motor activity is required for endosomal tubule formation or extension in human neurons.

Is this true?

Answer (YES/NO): NO